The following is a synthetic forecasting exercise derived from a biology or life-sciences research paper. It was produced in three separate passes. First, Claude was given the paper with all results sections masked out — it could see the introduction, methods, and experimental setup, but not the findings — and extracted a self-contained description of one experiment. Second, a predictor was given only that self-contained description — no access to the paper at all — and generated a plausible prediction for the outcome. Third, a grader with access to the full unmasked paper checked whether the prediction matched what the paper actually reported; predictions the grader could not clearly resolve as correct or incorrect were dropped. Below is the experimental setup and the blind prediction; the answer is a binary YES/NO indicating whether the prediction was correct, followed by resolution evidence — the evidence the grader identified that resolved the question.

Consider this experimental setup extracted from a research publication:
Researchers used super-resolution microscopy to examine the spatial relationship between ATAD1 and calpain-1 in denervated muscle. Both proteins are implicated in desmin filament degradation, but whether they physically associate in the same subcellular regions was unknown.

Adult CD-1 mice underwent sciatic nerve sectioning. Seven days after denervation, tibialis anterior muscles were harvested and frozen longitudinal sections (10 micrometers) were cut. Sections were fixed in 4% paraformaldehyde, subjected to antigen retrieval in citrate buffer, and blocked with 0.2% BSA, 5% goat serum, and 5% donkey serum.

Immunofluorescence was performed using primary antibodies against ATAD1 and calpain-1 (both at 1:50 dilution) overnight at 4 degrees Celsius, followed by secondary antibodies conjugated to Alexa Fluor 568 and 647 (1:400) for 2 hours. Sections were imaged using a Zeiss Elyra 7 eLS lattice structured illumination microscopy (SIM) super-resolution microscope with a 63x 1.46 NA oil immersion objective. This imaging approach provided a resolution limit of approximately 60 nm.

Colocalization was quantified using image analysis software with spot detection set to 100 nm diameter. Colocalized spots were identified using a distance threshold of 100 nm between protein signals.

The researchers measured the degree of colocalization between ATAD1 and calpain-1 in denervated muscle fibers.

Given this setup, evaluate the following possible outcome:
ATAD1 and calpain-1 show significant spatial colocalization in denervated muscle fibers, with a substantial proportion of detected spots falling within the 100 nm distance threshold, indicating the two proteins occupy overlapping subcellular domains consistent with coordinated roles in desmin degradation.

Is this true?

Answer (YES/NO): YES